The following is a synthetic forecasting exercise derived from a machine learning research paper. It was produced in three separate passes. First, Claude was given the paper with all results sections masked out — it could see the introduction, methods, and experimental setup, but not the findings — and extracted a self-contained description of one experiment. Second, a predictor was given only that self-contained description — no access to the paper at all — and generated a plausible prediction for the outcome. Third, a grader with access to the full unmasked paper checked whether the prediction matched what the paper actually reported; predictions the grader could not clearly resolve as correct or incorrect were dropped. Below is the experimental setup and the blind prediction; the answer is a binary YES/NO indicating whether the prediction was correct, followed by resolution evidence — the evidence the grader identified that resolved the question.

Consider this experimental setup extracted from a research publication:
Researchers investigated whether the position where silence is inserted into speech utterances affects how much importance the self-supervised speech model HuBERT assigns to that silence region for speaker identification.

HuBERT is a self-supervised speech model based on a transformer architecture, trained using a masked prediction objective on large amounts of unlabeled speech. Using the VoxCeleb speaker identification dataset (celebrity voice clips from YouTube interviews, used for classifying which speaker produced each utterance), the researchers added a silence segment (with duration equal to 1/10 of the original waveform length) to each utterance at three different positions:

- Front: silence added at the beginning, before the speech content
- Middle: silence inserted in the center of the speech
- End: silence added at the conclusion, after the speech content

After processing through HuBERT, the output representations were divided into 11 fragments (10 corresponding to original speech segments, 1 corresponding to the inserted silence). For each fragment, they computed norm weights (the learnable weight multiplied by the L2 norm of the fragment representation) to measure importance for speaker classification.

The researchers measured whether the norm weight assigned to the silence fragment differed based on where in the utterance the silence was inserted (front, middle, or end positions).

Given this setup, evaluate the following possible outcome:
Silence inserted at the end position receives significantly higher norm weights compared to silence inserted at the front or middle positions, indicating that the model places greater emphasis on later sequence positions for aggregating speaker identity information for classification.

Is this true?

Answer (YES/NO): NO